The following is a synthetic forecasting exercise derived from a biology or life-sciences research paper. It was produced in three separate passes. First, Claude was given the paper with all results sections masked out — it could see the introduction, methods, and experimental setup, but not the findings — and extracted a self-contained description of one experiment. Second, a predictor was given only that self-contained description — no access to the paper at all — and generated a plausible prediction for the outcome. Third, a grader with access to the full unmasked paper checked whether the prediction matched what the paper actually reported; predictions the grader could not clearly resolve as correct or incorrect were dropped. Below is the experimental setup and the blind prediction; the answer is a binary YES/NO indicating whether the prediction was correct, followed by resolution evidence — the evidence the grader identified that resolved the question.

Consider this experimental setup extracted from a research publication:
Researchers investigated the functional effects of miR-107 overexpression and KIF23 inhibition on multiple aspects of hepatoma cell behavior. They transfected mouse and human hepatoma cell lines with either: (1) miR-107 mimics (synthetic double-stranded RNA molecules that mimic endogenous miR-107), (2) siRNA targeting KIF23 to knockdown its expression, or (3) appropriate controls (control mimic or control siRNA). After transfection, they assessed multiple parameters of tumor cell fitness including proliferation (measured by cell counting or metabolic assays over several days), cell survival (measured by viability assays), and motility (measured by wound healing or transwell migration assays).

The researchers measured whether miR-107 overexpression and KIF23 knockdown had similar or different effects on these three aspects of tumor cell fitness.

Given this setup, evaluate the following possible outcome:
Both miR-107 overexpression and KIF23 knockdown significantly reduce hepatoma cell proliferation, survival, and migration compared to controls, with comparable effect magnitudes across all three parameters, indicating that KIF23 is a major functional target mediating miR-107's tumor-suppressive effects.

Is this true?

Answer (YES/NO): NO